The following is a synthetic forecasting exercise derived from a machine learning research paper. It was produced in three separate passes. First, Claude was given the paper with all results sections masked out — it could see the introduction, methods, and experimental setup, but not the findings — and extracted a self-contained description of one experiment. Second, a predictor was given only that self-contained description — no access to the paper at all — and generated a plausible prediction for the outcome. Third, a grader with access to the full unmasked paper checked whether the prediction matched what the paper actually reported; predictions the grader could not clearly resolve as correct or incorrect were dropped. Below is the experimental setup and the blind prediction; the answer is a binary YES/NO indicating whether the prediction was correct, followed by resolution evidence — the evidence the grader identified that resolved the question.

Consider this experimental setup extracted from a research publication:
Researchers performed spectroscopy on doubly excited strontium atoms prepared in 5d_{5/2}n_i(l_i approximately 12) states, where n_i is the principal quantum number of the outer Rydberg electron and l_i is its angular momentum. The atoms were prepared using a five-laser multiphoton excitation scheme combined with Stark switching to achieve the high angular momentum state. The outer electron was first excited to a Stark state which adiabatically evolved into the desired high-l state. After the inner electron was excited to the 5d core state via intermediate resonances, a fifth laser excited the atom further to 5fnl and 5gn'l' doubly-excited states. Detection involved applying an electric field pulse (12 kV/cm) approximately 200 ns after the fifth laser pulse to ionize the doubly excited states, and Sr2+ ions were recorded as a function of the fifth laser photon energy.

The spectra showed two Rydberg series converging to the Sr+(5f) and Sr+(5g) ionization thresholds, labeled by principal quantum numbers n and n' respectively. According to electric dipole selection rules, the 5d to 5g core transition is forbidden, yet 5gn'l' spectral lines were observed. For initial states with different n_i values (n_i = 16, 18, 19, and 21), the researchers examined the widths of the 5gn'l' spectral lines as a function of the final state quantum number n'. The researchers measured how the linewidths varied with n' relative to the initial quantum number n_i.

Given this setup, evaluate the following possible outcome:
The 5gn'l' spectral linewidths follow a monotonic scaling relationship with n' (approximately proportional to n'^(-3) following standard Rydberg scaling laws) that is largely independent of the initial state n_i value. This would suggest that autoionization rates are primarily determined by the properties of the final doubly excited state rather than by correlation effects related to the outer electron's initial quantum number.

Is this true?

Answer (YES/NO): NO